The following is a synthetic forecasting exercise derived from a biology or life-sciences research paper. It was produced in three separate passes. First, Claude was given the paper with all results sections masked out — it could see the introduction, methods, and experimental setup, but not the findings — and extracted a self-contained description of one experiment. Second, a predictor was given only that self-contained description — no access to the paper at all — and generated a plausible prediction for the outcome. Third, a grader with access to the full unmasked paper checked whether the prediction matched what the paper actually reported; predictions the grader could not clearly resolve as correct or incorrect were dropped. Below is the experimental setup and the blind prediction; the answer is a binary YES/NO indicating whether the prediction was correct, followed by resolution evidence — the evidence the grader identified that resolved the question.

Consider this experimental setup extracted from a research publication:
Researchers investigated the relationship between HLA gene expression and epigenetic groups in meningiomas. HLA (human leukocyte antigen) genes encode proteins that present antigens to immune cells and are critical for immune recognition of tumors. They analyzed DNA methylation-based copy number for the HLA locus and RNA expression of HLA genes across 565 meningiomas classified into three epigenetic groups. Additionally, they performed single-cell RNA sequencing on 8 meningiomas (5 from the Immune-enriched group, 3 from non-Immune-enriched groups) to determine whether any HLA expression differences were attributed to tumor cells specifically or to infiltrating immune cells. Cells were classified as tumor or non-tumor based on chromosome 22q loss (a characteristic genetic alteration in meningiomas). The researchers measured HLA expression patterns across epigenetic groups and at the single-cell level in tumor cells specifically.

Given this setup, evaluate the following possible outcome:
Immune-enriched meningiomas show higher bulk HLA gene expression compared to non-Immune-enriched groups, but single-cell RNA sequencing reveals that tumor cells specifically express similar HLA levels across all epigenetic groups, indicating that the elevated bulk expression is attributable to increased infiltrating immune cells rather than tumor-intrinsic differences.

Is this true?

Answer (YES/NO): NO